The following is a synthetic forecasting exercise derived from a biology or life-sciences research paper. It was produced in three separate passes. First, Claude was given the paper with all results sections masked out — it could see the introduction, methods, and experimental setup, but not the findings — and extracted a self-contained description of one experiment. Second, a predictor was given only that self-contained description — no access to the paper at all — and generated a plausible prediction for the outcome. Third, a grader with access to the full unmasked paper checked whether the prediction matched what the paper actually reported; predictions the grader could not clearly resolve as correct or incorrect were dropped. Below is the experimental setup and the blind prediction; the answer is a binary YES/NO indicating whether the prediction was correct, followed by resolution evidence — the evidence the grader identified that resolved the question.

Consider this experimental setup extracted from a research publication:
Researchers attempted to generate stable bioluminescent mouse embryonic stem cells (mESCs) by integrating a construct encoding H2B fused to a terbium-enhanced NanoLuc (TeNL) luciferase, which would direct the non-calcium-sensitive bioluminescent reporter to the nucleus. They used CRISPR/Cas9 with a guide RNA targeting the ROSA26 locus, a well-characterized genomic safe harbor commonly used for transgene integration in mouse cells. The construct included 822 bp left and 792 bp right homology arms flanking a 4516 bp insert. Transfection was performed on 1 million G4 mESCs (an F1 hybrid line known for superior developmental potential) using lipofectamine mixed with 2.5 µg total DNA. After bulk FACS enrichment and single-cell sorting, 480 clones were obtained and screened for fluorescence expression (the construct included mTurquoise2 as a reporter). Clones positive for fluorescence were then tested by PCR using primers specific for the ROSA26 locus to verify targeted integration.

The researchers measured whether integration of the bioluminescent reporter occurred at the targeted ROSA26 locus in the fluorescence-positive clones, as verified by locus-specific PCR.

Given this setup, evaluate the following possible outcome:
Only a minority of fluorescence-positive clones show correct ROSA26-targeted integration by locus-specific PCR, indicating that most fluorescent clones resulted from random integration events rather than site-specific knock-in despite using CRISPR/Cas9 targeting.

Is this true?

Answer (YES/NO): NO